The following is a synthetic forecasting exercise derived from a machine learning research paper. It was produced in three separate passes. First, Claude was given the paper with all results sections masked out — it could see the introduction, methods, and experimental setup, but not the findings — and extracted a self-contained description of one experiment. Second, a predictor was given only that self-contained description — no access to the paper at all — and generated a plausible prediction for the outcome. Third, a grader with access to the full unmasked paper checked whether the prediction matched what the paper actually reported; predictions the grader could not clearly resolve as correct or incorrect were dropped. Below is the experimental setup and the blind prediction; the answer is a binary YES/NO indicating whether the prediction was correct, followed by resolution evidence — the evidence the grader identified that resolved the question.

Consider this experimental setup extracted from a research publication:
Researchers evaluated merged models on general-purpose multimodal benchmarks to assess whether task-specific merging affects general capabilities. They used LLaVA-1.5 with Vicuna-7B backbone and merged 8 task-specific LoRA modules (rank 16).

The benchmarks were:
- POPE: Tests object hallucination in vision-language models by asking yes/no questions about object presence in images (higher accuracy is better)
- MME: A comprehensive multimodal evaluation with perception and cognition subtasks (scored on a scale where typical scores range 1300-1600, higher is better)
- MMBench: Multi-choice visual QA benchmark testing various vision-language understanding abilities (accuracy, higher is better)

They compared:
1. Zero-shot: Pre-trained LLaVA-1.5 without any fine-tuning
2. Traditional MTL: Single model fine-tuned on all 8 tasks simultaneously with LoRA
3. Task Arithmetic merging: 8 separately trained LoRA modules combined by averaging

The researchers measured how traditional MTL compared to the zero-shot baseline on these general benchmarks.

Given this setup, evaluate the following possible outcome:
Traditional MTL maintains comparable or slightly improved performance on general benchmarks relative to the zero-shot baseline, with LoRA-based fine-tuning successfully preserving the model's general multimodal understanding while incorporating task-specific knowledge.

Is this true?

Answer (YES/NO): NO